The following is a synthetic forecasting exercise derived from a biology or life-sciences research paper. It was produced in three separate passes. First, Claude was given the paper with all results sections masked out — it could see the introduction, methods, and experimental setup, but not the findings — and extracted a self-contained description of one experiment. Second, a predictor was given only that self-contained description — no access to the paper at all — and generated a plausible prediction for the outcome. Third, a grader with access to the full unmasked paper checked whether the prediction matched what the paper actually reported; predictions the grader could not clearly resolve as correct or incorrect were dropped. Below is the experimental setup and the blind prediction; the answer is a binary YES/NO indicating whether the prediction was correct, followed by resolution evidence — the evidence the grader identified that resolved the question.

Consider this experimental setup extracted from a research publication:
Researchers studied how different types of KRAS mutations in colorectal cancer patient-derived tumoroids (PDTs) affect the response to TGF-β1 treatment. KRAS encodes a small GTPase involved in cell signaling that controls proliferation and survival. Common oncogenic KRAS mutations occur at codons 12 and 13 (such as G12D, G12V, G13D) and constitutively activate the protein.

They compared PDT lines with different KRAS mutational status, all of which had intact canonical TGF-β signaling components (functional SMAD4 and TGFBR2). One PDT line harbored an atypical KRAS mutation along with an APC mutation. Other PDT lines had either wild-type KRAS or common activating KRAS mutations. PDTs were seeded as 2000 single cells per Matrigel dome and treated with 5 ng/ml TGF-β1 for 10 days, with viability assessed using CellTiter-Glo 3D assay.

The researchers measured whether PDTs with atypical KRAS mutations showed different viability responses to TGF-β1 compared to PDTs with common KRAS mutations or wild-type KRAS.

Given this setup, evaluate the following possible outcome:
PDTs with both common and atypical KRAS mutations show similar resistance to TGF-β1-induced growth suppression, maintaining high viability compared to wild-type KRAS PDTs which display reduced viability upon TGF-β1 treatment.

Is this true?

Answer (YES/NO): NO